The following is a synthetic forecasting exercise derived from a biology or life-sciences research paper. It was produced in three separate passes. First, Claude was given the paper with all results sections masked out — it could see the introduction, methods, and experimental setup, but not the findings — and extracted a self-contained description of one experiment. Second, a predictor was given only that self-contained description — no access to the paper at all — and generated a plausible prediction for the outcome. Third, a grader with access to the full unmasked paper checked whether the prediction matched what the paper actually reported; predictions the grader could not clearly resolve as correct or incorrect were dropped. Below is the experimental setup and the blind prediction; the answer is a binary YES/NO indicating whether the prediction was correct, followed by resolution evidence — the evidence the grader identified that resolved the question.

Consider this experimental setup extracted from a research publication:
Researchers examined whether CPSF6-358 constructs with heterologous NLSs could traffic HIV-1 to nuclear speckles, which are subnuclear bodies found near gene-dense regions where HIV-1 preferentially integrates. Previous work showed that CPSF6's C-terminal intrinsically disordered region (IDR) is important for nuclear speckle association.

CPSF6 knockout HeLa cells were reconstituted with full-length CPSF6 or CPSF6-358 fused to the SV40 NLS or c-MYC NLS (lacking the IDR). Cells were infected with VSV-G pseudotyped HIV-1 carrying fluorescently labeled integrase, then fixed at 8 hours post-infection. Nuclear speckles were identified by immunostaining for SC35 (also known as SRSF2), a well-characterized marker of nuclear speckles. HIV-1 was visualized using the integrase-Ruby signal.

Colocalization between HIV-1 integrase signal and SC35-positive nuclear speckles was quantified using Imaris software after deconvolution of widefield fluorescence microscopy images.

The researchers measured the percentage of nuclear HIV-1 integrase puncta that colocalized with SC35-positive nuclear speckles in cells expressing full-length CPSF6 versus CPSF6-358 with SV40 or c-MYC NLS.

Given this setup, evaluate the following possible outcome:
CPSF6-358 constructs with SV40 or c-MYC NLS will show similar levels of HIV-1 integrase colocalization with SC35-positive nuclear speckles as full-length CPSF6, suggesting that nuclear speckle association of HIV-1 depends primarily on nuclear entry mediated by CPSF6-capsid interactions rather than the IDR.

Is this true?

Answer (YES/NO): YES